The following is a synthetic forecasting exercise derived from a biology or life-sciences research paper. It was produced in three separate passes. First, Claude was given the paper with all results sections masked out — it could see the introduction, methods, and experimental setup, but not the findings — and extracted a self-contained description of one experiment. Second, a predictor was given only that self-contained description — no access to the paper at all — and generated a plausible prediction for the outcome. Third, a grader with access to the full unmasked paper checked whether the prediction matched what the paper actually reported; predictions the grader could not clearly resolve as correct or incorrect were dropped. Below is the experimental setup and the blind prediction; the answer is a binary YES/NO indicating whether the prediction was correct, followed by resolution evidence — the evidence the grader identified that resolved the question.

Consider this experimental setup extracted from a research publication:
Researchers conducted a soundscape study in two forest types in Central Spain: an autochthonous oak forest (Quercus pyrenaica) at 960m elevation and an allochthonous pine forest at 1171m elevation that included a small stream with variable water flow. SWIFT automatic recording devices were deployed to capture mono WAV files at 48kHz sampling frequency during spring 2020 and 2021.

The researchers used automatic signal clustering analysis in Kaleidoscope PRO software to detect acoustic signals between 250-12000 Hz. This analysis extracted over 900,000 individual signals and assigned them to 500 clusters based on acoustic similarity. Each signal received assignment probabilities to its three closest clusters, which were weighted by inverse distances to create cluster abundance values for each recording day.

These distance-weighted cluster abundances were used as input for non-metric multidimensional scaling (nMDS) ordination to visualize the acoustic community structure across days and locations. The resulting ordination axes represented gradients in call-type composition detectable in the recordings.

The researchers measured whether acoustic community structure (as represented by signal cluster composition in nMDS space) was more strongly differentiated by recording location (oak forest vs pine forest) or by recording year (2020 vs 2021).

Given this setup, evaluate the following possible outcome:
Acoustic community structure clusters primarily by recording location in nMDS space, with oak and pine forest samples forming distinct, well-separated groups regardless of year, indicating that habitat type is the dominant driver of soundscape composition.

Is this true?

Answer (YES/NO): YES